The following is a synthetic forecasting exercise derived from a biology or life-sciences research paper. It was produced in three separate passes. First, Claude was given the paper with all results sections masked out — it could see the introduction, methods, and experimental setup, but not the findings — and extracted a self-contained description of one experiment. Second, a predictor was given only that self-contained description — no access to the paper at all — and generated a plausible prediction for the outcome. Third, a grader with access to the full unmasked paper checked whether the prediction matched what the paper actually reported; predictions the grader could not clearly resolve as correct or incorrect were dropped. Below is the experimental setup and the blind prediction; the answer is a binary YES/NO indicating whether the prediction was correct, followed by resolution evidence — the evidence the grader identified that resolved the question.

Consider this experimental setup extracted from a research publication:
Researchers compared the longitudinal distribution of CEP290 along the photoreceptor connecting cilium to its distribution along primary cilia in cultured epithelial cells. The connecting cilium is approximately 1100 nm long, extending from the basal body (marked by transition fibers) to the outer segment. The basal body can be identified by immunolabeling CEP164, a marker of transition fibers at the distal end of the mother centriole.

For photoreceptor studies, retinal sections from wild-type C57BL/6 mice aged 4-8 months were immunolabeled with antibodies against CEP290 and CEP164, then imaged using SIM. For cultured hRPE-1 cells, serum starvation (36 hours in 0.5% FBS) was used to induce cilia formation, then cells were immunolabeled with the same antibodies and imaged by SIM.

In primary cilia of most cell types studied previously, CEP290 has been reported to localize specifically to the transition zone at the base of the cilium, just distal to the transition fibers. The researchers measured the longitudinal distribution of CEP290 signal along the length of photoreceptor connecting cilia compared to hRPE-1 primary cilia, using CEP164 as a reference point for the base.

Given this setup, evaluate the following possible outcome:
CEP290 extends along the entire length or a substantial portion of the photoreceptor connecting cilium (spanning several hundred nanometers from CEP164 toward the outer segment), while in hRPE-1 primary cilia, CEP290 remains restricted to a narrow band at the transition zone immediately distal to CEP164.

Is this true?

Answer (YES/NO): YES